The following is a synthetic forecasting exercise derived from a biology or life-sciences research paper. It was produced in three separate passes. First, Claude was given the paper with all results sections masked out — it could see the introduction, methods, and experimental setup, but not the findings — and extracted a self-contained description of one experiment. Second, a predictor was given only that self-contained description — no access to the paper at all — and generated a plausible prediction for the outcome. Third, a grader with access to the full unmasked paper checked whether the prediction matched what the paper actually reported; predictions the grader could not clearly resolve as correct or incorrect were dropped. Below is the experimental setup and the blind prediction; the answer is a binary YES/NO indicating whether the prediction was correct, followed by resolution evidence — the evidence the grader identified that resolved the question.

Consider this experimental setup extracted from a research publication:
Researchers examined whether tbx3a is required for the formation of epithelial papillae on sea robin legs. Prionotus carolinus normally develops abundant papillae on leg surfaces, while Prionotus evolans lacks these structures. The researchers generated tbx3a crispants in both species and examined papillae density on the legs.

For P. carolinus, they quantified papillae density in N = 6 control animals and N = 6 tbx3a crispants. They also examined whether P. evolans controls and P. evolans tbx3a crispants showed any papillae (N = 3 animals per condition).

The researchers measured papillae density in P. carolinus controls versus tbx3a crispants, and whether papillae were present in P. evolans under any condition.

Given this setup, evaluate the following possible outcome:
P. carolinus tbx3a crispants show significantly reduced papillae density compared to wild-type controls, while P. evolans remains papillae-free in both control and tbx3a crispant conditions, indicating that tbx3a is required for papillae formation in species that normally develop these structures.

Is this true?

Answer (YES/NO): YES